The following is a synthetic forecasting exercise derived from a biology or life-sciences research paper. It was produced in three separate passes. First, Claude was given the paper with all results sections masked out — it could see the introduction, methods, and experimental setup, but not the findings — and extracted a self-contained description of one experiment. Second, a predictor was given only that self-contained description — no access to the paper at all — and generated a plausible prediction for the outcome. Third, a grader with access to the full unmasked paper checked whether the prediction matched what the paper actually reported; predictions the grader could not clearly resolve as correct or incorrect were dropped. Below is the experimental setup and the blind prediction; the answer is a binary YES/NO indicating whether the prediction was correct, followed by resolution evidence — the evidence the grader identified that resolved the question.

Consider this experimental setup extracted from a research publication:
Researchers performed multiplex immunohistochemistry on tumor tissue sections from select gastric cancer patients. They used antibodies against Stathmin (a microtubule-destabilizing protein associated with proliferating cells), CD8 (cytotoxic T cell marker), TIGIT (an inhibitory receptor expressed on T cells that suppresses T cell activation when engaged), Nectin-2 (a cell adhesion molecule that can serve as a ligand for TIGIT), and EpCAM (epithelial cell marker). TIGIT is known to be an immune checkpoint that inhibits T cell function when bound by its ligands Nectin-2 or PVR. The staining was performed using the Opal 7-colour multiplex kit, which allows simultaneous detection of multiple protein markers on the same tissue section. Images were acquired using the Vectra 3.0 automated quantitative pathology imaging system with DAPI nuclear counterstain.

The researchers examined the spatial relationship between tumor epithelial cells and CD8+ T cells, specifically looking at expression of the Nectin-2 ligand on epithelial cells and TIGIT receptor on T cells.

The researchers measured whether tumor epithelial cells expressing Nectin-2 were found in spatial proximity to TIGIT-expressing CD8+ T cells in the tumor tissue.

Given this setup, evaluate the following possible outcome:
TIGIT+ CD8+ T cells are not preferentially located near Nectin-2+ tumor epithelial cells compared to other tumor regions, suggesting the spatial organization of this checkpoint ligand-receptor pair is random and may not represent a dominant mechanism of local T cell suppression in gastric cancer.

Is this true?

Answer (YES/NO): NO